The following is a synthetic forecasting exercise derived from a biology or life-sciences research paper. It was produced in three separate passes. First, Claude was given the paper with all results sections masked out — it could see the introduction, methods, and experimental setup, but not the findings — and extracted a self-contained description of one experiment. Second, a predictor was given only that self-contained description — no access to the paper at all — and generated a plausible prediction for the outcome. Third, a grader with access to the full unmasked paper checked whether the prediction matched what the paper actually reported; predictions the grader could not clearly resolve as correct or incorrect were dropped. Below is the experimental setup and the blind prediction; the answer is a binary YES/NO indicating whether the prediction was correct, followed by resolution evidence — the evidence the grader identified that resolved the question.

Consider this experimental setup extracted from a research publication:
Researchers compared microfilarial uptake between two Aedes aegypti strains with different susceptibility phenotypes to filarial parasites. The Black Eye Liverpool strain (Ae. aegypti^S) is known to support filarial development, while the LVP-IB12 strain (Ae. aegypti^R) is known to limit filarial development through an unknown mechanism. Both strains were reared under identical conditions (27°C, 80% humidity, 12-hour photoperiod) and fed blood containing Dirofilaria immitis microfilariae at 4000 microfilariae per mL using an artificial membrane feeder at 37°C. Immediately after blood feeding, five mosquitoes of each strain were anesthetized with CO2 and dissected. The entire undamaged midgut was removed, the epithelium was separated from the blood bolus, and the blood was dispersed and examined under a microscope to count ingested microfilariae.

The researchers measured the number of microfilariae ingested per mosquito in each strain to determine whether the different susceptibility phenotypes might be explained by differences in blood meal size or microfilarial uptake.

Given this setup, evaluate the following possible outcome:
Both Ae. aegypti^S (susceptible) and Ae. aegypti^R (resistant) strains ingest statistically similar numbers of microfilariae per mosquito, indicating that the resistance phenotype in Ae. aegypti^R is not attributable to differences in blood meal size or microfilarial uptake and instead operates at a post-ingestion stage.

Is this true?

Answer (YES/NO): YES